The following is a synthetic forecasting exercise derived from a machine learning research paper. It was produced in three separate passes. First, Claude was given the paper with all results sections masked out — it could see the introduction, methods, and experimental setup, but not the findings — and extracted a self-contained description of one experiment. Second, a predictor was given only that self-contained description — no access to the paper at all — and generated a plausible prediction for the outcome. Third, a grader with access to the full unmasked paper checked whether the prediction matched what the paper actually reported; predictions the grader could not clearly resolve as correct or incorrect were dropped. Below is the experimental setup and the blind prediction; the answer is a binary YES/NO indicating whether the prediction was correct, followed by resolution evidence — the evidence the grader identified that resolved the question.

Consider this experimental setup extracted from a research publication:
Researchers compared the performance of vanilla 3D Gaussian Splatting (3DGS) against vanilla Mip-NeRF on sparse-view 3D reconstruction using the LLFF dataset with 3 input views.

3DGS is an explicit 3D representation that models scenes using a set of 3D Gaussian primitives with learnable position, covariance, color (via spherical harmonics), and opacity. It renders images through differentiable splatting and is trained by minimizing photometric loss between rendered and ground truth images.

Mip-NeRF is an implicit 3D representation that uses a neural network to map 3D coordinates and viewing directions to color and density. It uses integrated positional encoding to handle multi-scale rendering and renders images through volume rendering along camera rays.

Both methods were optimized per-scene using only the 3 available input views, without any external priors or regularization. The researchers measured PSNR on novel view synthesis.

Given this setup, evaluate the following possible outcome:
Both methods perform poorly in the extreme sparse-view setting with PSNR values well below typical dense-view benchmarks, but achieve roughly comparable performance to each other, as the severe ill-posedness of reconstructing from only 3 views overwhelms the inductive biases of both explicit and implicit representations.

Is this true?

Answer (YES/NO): NO